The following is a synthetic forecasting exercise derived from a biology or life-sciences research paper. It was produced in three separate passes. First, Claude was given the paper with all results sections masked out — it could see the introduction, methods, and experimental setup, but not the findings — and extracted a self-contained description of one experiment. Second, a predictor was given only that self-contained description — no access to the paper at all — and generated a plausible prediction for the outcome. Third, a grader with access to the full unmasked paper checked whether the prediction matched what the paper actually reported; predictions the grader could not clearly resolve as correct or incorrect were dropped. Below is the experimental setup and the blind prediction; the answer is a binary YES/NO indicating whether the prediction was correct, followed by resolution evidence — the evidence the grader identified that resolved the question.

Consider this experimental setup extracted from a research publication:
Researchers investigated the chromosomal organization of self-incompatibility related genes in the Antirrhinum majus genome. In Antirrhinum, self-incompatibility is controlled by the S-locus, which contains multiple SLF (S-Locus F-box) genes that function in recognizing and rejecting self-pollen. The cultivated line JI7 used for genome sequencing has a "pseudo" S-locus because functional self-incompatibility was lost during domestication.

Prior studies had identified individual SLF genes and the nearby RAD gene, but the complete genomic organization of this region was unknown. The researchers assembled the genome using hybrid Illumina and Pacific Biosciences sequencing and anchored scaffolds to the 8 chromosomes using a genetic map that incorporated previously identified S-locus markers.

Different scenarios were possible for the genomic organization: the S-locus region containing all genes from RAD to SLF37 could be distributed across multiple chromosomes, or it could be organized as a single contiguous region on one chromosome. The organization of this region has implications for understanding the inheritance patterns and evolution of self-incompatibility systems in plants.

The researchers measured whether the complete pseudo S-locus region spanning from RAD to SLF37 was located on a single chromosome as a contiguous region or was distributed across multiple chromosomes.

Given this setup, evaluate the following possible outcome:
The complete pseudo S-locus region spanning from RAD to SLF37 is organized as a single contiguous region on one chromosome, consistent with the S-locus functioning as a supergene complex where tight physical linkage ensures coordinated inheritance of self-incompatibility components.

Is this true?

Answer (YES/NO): YES